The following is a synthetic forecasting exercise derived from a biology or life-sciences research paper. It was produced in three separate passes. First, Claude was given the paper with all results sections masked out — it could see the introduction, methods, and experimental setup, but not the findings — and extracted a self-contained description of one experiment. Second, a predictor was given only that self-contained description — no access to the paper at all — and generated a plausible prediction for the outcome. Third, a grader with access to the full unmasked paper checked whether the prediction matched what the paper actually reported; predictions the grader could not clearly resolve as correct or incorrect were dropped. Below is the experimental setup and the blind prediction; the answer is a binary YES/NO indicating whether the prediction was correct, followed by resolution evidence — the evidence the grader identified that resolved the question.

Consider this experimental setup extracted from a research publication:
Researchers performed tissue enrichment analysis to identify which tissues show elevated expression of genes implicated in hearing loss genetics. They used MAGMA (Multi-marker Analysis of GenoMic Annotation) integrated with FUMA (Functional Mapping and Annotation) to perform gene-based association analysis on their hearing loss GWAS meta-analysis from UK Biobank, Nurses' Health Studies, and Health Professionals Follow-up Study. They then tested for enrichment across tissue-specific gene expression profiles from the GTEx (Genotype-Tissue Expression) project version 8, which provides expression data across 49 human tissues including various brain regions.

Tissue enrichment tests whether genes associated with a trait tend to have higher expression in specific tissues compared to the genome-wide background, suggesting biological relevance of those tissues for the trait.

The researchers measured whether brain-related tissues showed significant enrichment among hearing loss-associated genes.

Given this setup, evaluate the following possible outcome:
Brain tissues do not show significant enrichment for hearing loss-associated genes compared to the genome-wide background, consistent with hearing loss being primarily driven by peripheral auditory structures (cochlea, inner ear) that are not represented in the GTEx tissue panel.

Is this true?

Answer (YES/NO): NO